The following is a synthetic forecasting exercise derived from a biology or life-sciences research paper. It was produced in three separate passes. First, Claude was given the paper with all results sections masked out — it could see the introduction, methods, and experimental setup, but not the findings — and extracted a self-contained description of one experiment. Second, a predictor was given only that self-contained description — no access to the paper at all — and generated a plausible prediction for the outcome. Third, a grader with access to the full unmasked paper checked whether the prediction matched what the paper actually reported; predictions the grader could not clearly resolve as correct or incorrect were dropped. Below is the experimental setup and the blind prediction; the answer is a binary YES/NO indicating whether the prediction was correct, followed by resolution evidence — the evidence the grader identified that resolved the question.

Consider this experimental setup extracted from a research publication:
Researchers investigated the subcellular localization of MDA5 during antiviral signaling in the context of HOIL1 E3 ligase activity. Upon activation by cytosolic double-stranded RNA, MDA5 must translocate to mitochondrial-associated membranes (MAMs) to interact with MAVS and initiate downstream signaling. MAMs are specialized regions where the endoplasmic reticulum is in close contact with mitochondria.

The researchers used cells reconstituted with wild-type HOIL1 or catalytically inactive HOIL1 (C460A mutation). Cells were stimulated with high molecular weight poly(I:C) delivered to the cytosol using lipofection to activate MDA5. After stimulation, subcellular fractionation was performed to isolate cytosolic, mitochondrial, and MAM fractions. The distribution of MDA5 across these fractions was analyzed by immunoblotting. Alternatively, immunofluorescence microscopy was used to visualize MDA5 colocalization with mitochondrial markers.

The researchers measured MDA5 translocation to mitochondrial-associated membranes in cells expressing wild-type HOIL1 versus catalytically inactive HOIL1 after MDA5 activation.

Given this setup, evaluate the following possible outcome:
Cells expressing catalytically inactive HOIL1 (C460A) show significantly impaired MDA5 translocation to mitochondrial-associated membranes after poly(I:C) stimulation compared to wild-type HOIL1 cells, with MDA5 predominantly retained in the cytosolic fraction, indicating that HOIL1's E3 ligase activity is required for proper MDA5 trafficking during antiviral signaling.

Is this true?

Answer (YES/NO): YES